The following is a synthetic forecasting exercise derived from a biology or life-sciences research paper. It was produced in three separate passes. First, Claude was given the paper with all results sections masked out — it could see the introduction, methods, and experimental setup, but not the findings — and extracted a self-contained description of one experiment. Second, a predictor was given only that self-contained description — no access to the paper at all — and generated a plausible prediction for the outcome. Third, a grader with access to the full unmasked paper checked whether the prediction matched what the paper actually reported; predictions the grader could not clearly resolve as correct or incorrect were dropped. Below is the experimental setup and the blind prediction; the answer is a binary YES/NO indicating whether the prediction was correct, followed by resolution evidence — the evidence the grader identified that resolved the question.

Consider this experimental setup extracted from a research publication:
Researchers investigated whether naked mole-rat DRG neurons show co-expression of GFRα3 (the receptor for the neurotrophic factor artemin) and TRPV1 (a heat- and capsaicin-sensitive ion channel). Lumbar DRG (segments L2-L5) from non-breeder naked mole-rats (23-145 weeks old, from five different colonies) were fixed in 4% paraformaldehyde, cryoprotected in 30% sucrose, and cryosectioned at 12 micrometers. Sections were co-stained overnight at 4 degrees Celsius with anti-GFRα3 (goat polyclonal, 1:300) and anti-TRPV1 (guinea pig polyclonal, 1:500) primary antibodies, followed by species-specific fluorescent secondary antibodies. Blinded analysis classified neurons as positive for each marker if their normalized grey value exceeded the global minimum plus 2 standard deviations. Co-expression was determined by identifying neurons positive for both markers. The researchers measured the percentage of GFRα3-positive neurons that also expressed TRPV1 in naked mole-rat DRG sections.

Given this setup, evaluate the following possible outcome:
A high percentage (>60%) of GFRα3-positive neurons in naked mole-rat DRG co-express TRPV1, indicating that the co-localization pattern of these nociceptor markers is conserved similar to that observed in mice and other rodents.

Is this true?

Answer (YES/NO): YES